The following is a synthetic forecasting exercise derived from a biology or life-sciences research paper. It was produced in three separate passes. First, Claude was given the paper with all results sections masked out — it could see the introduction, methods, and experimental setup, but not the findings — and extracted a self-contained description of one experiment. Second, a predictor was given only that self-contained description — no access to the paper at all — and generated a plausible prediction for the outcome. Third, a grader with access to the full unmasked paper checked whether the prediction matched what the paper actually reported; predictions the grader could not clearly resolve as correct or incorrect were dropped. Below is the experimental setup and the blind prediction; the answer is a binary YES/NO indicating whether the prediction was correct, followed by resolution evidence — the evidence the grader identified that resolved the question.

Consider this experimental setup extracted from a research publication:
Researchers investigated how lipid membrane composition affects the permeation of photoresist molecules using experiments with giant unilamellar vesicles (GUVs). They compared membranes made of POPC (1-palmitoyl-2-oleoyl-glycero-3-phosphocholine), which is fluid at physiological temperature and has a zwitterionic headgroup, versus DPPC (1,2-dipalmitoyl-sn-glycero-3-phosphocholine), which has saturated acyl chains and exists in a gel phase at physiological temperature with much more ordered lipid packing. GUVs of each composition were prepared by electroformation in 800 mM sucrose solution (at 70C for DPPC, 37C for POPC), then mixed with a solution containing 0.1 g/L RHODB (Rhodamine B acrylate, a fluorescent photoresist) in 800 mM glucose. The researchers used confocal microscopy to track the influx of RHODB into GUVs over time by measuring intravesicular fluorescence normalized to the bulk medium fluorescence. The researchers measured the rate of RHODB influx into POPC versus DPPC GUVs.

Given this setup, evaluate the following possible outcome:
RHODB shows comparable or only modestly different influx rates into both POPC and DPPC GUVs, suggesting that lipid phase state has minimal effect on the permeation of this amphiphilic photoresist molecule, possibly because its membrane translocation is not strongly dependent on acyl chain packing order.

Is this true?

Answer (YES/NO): NO